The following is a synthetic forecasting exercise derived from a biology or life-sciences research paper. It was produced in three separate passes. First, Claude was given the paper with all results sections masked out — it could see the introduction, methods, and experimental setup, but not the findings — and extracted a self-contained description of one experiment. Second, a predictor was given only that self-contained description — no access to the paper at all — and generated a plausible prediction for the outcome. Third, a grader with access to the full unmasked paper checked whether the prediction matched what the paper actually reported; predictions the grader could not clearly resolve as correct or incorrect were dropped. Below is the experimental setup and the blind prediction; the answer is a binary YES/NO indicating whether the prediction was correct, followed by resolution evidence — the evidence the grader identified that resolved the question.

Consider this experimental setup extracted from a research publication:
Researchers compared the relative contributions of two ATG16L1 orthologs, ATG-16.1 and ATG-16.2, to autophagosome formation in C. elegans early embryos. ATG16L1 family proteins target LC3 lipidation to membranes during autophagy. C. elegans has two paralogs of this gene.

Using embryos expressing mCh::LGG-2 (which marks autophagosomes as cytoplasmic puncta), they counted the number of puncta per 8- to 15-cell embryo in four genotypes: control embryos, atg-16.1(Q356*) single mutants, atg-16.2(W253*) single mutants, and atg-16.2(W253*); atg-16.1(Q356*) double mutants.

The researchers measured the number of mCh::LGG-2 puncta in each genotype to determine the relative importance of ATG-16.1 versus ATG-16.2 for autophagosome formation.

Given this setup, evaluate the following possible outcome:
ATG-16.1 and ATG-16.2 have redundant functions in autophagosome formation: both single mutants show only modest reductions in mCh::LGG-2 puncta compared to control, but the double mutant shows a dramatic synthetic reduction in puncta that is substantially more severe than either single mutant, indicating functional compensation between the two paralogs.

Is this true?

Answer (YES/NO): NO